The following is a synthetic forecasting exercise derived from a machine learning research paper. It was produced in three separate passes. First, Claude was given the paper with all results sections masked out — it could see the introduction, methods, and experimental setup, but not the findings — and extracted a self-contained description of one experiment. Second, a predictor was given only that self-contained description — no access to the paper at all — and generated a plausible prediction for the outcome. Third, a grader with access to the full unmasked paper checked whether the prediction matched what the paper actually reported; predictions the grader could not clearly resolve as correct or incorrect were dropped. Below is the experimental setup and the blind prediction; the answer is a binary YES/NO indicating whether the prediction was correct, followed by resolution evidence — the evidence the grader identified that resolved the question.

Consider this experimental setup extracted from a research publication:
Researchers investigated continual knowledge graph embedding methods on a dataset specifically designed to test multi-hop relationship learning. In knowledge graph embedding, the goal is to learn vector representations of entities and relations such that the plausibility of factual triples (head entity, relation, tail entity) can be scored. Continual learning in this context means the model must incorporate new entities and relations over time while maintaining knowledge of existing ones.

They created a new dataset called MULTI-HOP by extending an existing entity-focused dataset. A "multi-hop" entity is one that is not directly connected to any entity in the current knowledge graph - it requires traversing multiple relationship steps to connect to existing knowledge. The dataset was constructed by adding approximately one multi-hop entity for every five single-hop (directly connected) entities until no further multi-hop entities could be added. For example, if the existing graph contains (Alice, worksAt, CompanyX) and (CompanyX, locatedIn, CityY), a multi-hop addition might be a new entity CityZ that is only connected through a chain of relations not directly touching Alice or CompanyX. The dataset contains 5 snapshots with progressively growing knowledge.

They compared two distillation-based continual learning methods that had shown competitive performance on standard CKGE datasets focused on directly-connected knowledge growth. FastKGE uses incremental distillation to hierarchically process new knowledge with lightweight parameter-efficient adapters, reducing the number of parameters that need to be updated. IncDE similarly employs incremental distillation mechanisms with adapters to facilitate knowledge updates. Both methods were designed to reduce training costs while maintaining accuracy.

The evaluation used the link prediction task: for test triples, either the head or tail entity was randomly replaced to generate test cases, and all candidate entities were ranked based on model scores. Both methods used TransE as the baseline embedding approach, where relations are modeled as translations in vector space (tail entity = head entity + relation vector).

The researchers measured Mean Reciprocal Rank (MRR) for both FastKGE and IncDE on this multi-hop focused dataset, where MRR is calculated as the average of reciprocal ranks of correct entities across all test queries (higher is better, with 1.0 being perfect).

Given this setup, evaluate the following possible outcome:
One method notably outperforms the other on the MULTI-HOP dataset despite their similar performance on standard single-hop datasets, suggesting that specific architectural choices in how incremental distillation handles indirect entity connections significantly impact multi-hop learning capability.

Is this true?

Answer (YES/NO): YES